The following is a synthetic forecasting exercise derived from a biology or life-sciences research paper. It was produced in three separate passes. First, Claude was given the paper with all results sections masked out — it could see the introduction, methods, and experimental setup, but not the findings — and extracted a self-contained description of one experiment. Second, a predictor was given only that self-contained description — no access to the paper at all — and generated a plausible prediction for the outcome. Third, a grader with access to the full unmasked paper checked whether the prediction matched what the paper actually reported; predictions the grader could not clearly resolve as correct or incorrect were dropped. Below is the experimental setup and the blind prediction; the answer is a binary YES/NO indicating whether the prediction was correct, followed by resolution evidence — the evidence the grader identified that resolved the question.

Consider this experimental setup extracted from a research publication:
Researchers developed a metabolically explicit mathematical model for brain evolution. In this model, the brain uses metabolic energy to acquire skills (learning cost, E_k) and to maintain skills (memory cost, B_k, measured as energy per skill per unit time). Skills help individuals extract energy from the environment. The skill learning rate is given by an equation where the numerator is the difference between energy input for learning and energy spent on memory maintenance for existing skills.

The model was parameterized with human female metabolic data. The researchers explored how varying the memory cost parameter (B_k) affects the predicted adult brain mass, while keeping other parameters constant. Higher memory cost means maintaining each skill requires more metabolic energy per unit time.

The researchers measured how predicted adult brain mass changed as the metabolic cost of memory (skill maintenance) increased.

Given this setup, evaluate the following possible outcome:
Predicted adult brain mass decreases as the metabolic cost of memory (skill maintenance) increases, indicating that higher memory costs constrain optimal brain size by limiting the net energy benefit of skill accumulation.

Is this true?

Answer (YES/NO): NO